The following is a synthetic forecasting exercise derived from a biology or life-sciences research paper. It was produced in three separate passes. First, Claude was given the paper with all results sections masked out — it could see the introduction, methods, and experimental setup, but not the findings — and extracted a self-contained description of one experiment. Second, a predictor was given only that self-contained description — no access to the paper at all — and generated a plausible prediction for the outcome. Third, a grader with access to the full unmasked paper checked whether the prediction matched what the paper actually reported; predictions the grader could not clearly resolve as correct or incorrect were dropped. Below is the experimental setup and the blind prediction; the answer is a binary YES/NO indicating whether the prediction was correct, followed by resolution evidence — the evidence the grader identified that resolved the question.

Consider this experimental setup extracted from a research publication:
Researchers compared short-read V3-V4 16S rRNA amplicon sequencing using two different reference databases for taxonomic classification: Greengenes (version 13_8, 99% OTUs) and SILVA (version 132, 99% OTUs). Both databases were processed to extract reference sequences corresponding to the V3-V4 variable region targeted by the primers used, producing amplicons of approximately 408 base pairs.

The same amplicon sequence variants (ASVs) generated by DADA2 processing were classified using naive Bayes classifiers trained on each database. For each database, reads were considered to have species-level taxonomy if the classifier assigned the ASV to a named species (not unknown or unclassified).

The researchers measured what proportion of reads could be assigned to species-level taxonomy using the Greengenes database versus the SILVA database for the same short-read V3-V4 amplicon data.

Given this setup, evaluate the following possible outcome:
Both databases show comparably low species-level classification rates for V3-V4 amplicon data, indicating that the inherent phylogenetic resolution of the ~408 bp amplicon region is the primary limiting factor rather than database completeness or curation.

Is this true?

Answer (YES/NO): NO